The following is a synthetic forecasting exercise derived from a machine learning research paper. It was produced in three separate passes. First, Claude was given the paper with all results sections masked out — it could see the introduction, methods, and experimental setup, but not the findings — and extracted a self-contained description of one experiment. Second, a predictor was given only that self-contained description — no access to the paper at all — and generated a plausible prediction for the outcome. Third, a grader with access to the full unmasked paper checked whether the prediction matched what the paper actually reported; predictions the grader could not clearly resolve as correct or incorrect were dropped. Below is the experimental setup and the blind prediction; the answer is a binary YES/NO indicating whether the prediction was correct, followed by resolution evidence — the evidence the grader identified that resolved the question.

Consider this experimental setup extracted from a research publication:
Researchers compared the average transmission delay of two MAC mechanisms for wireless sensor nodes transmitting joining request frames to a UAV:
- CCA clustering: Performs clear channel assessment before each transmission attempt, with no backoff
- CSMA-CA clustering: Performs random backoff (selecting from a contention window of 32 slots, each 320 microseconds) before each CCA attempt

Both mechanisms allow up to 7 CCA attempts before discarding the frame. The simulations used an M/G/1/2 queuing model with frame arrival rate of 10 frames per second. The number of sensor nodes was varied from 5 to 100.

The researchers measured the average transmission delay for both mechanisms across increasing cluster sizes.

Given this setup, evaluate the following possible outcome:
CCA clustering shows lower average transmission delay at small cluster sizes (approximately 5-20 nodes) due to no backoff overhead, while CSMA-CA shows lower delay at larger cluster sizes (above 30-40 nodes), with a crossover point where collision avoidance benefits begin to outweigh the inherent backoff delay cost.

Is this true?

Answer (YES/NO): NO